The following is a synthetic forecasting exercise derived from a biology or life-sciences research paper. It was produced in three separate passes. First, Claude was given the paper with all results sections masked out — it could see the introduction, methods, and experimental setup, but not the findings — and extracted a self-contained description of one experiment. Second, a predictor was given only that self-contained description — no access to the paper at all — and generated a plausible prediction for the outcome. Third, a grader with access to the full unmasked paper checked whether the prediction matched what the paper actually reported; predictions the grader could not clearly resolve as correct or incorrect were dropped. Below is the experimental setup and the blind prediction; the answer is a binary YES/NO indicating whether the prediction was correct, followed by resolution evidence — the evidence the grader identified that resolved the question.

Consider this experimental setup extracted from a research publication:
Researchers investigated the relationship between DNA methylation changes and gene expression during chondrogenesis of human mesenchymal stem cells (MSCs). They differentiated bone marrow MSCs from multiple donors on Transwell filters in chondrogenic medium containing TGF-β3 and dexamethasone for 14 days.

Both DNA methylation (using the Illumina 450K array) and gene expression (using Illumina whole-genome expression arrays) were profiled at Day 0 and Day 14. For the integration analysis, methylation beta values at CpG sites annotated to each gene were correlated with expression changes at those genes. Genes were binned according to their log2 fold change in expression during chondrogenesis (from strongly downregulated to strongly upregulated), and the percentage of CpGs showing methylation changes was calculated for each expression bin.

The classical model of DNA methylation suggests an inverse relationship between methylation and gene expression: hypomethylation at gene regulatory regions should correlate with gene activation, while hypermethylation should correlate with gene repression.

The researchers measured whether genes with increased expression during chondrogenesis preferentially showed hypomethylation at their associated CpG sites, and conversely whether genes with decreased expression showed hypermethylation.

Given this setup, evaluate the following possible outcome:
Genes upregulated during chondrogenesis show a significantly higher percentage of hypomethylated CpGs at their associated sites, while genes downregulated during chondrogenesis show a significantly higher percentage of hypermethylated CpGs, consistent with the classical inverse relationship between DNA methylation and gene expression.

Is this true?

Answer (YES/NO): NO